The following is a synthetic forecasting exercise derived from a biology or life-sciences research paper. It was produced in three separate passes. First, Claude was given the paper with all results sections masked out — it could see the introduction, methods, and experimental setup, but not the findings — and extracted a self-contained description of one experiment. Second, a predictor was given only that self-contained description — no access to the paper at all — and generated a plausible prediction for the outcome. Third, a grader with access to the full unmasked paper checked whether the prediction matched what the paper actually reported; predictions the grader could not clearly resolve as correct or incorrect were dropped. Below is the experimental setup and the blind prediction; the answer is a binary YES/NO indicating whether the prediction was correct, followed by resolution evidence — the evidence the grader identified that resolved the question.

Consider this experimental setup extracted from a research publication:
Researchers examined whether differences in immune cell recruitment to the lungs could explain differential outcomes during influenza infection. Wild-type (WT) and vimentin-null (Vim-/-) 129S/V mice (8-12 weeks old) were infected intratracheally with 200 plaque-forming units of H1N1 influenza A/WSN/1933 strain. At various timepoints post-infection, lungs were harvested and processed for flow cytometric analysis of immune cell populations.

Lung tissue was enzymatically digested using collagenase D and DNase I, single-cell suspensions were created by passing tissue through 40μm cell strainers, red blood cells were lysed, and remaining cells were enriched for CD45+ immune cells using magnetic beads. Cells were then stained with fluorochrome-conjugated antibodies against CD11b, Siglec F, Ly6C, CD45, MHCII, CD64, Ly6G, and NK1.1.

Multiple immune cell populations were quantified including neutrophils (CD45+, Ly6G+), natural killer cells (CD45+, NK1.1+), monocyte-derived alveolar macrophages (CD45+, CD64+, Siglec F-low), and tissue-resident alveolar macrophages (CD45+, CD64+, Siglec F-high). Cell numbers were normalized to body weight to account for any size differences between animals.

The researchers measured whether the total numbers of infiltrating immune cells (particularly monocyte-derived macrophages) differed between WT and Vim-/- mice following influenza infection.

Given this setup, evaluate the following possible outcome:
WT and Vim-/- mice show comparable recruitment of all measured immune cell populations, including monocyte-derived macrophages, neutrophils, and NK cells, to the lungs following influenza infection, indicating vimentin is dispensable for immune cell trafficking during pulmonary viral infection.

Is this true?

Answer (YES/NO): YES